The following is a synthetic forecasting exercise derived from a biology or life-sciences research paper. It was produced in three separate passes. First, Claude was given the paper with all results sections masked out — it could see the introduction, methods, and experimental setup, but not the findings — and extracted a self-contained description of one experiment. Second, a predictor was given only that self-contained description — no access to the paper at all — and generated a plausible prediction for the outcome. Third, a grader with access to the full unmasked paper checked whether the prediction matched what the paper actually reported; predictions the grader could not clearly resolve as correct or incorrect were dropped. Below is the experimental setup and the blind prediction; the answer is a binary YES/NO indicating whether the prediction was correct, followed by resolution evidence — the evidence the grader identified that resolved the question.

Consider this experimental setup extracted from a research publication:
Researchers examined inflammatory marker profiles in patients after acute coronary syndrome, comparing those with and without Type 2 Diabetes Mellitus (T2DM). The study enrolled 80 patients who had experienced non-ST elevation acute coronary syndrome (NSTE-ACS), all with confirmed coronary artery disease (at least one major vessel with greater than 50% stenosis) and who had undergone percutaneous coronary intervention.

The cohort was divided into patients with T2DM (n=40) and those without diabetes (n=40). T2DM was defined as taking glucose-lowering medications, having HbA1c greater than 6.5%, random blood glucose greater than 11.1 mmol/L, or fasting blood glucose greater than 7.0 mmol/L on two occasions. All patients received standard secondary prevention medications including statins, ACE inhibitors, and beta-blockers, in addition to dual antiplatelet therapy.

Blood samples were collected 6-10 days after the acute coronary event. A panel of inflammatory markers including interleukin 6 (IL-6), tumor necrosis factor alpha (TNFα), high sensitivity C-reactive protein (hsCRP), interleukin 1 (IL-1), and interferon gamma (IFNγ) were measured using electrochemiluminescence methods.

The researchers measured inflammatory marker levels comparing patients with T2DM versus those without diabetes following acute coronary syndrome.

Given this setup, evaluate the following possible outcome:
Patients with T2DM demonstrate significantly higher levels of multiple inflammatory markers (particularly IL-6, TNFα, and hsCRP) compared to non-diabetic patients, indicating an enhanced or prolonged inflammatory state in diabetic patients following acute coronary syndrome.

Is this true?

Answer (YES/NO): YES